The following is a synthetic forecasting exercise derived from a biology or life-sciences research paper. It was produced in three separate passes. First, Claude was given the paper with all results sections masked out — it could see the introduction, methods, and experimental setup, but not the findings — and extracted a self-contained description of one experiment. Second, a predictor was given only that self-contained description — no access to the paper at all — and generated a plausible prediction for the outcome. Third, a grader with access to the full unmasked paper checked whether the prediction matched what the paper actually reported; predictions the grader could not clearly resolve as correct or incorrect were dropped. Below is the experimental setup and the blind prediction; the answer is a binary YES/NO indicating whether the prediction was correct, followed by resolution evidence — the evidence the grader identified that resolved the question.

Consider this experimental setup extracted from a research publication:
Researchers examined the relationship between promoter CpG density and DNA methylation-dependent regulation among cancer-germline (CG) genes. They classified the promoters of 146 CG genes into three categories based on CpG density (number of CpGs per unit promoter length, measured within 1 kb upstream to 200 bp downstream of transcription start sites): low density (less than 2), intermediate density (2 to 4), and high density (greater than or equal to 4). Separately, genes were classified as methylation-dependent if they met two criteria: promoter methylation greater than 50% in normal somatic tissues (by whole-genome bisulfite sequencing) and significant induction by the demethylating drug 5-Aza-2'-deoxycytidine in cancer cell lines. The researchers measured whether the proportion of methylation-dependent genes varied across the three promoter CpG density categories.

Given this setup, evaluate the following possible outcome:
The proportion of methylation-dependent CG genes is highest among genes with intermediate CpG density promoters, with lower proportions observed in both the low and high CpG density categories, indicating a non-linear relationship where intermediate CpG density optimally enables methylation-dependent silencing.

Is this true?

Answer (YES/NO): YES